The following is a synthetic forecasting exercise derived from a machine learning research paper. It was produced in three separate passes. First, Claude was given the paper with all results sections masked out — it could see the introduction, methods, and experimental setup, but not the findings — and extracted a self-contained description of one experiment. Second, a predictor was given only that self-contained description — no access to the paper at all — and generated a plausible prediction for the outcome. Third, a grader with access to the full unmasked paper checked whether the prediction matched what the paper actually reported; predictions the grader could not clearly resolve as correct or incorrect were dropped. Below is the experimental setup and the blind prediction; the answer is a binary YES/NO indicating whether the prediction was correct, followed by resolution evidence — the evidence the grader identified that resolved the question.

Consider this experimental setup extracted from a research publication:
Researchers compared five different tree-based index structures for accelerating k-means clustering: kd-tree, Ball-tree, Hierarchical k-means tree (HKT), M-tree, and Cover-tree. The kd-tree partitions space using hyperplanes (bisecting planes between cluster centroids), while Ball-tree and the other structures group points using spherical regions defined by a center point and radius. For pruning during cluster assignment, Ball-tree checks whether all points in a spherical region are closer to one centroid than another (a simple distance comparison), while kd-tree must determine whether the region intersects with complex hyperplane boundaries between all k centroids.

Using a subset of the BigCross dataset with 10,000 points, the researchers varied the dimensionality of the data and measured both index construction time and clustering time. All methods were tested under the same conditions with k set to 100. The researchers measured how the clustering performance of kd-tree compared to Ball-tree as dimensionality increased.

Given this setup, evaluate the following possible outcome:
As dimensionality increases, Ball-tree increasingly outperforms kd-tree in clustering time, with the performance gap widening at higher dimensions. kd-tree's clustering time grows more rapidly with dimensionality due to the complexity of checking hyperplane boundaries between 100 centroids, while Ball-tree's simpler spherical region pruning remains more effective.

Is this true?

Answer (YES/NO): YES